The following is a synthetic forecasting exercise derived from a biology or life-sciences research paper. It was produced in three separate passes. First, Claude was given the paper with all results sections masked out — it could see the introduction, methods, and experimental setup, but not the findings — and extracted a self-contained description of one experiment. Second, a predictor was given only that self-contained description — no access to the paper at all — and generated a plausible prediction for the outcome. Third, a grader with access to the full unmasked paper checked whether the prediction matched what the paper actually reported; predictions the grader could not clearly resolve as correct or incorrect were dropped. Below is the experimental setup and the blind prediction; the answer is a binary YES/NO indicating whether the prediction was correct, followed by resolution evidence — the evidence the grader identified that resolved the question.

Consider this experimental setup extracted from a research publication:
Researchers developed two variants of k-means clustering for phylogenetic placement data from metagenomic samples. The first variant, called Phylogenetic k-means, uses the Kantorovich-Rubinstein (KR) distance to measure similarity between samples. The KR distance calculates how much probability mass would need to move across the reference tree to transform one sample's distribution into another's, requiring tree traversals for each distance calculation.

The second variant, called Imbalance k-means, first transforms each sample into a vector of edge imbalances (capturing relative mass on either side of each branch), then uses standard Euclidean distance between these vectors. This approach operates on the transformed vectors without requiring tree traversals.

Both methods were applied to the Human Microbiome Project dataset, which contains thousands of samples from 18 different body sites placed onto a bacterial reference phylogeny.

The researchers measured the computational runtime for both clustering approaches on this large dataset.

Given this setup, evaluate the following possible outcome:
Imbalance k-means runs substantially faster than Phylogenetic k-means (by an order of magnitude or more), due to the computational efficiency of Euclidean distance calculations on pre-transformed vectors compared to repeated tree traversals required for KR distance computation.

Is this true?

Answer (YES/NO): YES